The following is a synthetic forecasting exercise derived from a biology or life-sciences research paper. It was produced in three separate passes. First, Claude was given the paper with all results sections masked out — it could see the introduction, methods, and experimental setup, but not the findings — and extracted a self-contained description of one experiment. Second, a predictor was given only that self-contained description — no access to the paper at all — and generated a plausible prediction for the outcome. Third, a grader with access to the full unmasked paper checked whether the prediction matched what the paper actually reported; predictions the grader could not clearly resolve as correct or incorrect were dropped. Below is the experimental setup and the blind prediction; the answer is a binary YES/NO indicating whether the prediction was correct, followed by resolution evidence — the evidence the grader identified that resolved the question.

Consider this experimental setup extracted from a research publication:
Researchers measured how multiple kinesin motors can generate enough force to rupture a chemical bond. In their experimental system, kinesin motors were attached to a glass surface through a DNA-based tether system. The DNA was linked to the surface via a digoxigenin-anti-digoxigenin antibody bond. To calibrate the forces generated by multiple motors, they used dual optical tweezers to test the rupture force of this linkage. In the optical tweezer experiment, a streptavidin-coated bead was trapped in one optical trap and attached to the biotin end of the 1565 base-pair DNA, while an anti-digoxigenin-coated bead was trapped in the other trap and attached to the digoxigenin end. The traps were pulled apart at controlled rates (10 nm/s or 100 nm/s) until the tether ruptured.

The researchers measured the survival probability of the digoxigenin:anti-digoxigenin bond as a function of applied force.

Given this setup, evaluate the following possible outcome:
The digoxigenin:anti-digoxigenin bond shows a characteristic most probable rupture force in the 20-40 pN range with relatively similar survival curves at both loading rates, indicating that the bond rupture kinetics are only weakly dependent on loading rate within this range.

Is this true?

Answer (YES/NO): NO